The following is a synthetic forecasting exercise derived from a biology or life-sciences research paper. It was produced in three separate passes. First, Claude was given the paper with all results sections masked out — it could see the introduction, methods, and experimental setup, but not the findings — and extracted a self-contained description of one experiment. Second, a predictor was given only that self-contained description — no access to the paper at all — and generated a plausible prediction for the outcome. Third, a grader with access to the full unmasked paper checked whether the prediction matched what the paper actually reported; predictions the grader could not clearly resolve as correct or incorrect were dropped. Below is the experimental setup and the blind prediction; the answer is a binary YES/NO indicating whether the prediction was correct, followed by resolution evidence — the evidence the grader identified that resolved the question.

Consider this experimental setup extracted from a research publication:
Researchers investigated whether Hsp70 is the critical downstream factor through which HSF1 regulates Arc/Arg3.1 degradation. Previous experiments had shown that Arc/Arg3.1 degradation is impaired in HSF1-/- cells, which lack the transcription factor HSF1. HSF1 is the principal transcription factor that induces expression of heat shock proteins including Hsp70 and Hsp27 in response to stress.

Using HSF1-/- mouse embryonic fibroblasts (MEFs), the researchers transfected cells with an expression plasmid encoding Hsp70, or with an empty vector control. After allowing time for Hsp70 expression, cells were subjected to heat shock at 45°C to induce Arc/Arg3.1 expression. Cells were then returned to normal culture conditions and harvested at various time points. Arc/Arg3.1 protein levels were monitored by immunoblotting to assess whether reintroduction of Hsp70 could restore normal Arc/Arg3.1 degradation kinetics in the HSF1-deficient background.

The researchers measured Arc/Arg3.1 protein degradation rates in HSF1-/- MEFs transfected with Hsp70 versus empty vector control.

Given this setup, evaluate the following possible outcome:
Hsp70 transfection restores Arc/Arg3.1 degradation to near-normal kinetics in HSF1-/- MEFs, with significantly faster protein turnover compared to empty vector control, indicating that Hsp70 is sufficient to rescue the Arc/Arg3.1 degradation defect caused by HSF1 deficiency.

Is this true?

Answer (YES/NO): NO